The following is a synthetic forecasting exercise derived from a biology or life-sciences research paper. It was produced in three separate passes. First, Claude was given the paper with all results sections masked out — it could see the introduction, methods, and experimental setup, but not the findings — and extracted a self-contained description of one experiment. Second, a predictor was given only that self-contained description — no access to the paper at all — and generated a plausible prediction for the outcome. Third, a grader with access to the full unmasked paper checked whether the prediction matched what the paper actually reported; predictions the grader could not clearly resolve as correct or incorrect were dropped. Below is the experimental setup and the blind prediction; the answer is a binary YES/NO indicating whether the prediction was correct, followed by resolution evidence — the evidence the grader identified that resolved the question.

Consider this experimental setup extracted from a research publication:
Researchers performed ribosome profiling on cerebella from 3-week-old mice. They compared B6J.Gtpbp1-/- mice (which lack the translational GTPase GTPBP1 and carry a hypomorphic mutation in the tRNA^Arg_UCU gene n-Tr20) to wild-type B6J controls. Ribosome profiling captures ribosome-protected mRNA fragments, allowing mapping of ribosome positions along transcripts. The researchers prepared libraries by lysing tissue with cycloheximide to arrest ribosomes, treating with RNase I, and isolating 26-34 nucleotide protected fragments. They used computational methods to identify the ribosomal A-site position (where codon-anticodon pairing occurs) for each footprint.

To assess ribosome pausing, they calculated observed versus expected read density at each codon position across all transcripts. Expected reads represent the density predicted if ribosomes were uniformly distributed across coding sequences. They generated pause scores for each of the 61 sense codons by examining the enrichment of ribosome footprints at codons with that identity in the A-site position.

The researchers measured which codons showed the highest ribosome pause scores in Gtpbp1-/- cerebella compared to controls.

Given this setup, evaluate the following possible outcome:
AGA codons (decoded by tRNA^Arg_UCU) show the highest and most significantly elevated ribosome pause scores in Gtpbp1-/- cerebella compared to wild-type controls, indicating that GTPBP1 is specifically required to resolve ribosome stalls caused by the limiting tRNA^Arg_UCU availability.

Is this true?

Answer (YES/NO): YES